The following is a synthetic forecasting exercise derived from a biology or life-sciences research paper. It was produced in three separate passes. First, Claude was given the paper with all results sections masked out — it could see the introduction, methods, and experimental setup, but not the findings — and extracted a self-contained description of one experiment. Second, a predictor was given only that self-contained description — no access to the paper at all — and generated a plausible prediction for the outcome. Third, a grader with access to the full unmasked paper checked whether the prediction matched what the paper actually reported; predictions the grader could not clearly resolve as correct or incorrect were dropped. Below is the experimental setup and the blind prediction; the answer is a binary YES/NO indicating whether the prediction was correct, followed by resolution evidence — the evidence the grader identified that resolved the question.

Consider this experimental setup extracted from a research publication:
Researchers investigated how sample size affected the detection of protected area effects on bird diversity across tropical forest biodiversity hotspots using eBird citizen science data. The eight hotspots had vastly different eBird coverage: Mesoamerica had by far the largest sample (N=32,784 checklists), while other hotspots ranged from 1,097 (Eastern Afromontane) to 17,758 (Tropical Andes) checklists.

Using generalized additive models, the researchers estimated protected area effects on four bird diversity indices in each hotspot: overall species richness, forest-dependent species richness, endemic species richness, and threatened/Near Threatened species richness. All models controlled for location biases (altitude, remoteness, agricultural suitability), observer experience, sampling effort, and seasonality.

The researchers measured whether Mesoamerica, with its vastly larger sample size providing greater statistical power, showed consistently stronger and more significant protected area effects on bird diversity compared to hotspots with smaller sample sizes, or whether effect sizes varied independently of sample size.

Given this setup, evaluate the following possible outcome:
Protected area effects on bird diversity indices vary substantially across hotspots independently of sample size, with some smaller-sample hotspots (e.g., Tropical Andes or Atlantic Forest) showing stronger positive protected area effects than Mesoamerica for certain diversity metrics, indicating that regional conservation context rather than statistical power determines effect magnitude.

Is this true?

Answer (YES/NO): NO